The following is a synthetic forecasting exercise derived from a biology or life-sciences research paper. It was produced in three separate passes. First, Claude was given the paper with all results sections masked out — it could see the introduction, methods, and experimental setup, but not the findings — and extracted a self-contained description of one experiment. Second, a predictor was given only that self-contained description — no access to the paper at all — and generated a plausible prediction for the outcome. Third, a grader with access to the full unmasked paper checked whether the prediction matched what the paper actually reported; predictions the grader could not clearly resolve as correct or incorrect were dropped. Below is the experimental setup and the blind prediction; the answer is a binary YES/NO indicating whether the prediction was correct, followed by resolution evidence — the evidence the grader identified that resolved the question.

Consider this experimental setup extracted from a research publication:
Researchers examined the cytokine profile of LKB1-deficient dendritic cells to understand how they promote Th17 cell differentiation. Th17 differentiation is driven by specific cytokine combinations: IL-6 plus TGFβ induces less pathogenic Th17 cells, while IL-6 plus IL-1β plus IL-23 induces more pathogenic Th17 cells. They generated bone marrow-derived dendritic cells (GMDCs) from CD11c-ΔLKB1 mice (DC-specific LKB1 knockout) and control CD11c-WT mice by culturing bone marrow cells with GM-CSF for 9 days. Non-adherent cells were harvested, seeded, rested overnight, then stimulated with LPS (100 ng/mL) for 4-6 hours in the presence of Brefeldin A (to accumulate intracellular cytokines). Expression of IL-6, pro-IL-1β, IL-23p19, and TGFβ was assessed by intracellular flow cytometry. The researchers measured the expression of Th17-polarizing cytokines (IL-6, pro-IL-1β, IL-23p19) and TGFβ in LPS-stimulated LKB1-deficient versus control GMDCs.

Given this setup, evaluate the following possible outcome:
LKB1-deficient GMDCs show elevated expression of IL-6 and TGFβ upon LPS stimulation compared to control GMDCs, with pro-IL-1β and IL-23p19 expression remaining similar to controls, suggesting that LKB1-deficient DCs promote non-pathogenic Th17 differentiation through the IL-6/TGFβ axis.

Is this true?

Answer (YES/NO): NO